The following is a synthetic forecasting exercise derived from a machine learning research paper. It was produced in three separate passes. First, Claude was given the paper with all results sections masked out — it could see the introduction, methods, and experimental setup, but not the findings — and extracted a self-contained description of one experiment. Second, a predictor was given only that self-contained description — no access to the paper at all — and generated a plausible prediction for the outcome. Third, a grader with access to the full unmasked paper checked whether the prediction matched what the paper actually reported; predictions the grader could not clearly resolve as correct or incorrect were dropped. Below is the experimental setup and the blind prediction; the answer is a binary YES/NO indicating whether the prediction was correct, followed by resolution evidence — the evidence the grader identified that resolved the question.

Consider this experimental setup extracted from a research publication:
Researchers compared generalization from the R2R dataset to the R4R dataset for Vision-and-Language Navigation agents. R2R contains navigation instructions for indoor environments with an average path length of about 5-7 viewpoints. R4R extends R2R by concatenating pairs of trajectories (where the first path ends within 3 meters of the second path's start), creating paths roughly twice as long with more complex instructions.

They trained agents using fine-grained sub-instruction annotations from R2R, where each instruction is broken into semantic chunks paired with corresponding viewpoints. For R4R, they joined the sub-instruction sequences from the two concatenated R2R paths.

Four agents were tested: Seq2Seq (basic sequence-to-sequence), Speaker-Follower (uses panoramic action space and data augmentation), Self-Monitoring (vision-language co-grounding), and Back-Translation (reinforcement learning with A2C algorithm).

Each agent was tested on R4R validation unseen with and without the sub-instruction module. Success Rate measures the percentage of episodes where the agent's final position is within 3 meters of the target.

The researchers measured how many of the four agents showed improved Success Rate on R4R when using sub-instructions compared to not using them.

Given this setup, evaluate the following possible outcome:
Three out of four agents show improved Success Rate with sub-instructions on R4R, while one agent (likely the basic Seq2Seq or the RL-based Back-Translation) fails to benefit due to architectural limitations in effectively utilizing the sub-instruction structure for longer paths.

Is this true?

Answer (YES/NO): NO